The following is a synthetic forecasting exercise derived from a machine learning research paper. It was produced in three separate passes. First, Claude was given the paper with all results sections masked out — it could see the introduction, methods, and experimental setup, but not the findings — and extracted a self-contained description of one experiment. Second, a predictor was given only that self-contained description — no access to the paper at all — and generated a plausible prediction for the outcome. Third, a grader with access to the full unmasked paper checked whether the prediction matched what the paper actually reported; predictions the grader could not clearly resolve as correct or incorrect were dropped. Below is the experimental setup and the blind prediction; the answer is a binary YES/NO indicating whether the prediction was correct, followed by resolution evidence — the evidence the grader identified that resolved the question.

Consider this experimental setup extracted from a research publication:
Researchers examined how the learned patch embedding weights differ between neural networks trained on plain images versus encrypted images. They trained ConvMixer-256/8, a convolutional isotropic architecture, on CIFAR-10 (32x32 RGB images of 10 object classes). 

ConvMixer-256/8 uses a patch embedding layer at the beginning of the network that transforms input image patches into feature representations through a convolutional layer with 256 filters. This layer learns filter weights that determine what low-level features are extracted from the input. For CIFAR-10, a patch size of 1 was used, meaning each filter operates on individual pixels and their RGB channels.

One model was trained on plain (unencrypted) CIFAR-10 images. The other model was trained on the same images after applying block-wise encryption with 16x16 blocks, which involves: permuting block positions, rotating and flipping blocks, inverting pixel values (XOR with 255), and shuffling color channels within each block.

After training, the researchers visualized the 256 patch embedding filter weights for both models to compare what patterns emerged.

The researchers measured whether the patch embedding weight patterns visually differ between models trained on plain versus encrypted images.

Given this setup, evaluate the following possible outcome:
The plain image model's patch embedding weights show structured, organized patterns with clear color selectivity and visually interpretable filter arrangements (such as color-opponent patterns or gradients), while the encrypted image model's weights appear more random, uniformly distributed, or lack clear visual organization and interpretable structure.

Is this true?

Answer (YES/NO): NO